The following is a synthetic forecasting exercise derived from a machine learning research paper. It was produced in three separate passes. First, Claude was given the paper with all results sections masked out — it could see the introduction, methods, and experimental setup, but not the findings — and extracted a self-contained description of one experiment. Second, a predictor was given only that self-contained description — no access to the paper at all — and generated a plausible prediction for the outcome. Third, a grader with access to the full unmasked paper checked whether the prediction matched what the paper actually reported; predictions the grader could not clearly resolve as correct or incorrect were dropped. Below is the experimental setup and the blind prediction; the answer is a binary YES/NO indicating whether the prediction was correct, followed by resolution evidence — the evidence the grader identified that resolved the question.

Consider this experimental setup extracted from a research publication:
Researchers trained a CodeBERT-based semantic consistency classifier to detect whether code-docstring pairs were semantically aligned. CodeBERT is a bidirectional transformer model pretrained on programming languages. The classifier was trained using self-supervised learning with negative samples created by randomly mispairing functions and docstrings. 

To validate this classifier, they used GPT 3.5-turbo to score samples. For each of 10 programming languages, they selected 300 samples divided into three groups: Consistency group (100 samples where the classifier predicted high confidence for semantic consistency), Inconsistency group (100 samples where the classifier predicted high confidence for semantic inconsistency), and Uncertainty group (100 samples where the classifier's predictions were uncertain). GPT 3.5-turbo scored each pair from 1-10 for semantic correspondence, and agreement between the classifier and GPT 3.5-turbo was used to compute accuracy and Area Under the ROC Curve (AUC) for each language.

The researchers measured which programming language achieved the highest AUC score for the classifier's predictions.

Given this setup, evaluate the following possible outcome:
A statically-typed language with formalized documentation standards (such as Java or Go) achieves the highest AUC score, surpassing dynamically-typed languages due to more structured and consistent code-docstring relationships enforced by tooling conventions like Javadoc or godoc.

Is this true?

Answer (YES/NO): NO